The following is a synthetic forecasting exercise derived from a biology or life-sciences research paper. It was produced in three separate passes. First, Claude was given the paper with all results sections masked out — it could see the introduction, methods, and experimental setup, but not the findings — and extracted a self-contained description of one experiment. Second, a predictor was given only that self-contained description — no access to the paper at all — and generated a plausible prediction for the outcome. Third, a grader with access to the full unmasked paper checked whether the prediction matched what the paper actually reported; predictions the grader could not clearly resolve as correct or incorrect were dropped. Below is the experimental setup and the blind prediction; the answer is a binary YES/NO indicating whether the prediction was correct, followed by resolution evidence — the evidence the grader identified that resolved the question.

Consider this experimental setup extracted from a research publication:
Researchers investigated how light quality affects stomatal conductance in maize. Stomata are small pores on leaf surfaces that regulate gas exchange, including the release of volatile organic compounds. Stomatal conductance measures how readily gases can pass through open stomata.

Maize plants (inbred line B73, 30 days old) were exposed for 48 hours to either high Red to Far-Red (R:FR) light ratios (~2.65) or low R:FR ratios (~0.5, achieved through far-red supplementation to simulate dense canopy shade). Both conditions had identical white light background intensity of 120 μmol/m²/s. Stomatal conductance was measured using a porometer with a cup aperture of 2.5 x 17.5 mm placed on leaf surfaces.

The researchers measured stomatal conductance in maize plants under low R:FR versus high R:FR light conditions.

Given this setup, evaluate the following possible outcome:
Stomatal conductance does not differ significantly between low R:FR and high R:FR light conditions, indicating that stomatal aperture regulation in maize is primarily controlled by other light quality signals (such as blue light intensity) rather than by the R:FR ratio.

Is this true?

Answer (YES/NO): NO